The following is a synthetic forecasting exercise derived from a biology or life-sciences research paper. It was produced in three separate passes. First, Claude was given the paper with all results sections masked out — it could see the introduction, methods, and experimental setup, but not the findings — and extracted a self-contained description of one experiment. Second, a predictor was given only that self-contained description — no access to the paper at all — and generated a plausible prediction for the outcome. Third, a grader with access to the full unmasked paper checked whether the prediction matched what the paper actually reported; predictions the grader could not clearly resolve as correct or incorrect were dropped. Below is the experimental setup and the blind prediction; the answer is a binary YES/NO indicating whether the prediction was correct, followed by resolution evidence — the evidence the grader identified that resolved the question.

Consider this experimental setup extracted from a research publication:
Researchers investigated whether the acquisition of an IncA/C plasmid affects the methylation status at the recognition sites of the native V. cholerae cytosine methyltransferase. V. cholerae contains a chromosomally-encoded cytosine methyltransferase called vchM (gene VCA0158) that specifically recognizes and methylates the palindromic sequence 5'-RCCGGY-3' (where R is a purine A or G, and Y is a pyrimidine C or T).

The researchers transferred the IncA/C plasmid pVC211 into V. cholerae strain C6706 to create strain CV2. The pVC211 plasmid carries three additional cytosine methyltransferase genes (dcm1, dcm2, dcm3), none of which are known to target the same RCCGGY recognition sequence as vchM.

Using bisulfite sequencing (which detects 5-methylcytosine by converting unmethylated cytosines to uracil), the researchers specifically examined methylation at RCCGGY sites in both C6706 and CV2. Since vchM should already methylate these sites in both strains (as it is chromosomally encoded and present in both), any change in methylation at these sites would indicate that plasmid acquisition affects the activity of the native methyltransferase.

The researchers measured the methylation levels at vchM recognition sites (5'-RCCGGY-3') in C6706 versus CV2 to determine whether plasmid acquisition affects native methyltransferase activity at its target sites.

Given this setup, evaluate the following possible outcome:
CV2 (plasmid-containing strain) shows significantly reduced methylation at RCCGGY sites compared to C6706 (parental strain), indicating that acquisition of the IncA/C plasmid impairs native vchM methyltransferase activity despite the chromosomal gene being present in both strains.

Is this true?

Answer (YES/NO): NO